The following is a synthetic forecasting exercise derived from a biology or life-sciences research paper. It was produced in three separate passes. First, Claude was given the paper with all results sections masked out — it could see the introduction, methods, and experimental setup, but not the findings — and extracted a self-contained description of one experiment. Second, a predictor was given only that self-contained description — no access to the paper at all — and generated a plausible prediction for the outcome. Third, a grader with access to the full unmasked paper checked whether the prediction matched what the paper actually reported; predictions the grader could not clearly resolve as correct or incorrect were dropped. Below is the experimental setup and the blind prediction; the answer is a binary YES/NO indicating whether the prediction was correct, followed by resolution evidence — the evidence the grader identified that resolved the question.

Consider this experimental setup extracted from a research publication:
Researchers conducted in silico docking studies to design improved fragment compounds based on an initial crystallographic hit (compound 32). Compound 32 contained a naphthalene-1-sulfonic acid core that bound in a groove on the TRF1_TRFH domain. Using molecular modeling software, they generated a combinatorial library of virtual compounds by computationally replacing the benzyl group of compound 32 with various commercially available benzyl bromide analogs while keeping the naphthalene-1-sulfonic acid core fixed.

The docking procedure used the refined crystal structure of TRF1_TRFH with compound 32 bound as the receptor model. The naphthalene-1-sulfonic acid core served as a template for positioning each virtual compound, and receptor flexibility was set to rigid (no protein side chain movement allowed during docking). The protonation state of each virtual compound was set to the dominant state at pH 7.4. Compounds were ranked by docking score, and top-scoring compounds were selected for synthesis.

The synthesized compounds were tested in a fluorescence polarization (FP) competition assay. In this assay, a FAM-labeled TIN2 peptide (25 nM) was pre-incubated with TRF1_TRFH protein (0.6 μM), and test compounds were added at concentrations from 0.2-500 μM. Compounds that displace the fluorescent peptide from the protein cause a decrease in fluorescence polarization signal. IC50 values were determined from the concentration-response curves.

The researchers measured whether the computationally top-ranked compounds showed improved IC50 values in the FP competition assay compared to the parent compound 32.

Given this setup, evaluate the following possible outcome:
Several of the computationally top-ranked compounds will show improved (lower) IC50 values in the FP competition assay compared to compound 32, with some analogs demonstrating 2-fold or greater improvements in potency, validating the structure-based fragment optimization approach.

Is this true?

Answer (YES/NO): NO